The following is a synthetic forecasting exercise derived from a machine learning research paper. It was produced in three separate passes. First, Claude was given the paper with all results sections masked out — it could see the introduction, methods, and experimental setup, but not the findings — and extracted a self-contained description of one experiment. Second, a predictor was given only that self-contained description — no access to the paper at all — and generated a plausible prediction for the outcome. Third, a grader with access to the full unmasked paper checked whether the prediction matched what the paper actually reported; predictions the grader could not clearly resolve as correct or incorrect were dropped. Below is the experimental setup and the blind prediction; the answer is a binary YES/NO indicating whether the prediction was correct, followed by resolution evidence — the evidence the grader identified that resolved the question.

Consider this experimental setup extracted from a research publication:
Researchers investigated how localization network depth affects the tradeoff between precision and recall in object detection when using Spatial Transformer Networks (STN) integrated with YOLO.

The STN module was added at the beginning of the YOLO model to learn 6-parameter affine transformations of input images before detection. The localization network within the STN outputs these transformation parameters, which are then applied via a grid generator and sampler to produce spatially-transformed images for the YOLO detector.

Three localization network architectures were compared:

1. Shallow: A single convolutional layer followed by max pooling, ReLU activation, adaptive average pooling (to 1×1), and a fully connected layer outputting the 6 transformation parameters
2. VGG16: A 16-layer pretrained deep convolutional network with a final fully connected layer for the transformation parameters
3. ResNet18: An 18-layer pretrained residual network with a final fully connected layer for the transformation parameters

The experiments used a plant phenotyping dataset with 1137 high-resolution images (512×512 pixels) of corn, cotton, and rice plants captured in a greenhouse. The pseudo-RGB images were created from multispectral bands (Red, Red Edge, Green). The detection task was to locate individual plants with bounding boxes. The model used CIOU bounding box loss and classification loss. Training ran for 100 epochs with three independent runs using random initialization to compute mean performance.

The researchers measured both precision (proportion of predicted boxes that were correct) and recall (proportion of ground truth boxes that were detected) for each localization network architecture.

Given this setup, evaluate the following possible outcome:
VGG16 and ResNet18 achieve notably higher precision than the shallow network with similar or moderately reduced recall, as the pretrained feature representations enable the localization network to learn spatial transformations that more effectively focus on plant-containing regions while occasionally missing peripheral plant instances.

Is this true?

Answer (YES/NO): NO